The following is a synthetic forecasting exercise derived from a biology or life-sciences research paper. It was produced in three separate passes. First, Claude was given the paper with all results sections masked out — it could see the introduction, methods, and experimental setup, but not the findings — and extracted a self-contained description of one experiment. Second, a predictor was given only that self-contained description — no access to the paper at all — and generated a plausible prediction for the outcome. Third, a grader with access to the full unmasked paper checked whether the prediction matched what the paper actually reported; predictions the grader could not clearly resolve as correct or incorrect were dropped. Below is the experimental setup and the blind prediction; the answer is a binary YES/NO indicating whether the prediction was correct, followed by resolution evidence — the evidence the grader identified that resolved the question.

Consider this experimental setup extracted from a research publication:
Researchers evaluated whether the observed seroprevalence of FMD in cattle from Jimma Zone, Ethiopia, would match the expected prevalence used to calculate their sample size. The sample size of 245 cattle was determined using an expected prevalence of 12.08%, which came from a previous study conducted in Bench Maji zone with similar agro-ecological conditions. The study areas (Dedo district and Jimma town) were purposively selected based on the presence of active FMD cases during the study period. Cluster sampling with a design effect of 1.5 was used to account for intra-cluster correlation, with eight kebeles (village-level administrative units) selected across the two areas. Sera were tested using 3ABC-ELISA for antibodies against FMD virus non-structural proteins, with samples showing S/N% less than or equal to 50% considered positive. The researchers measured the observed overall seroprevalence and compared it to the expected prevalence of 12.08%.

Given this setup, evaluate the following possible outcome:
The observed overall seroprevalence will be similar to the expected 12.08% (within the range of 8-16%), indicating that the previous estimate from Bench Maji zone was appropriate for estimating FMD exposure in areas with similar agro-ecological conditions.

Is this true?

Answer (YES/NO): NO